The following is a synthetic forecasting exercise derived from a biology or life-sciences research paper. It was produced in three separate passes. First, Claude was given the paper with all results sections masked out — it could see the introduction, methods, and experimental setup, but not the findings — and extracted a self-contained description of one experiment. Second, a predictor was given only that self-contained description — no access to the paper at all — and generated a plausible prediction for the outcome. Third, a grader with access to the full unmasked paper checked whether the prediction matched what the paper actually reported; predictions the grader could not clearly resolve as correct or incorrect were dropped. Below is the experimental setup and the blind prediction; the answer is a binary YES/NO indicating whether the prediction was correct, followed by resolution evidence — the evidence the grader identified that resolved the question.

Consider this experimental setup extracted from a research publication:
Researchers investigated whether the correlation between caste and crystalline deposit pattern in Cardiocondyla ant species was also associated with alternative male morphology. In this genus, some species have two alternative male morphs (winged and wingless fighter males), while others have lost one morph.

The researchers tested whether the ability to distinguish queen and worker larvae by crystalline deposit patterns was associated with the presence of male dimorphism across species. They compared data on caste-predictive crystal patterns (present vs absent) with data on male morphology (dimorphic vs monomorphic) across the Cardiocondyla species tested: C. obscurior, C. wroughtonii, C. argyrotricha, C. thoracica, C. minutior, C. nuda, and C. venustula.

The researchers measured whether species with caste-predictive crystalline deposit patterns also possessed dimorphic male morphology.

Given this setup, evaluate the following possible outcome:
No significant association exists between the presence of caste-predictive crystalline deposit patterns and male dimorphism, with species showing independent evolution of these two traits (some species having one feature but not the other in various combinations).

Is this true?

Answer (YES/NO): NO